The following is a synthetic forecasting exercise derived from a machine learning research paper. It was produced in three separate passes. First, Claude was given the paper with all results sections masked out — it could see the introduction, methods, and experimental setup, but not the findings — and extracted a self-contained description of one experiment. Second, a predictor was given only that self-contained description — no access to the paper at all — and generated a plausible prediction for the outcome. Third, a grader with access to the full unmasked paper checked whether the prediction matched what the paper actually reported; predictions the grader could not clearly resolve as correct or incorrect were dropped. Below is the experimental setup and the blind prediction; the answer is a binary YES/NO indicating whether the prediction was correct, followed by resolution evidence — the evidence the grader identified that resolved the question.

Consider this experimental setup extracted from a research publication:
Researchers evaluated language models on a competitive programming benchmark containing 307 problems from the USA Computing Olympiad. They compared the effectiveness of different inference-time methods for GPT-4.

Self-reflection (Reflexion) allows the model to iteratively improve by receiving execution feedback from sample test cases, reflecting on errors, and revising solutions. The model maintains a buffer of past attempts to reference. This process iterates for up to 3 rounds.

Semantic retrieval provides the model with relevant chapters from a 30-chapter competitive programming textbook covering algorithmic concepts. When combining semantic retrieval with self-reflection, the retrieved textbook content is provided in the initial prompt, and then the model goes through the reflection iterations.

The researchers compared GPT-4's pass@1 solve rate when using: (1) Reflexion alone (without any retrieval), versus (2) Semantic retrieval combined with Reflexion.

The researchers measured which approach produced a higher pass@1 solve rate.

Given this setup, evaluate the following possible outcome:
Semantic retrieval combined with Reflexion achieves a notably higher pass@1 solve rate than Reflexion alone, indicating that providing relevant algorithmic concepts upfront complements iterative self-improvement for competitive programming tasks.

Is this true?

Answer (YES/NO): NO